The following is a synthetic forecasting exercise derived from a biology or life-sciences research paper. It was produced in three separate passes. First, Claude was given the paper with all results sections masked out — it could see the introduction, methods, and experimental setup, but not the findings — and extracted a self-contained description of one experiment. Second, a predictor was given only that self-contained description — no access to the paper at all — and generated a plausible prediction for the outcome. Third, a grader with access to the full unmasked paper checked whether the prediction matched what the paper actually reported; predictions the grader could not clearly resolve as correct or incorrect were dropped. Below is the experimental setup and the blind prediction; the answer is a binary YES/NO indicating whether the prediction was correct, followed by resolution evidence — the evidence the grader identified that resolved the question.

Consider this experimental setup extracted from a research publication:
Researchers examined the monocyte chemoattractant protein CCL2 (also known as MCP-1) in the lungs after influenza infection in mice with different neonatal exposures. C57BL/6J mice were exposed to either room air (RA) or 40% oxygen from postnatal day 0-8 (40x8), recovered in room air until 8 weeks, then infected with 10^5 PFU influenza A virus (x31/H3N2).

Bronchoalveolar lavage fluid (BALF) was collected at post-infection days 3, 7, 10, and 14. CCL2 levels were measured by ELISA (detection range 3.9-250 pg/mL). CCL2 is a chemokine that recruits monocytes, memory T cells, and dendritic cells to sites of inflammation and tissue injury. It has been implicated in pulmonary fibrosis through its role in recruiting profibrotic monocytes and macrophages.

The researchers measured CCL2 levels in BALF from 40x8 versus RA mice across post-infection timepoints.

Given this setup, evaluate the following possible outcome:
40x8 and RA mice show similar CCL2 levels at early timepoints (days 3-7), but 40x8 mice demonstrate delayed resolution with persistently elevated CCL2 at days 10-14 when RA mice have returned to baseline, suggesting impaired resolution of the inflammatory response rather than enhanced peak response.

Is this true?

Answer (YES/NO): NO